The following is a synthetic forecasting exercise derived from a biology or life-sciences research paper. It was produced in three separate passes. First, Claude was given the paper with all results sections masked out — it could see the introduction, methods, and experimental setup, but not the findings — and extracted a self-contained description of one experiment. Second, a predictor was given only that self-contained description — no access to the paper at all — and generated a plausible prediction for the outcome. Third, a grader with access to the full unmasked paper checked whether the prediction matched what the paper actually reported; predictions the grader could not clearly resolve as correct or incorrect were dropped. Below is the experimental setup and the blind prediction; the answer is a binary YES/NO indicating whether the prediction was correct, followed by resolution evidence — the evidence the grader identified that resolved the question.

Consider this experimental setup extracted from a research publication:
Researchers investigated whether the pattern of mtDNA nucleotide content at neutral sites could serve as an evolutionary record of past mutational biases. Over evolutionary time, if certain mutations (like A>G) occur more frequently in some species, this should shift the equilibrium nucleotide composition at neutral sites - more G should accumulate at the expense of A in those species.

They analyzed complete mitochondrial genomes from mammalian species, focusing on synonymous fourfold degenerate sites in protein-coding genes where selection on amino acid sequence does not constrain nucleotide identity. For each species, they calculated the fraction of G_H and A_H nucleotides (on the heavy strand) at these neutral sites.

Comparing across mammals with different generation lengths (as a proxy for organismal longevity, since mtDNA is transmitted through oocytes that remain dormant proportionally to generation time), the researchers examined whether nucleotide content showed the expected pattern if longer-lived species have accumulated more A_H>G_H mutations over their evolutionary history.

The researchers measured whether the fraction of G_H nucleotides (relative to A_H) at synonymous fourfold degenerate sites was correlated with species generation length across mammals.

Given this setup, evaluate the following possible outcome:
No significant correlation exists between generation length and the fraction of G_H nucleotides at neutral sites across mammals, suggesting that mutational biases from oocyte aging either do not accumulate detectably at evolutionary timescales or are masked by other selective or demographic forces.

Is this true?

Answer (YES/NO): NO